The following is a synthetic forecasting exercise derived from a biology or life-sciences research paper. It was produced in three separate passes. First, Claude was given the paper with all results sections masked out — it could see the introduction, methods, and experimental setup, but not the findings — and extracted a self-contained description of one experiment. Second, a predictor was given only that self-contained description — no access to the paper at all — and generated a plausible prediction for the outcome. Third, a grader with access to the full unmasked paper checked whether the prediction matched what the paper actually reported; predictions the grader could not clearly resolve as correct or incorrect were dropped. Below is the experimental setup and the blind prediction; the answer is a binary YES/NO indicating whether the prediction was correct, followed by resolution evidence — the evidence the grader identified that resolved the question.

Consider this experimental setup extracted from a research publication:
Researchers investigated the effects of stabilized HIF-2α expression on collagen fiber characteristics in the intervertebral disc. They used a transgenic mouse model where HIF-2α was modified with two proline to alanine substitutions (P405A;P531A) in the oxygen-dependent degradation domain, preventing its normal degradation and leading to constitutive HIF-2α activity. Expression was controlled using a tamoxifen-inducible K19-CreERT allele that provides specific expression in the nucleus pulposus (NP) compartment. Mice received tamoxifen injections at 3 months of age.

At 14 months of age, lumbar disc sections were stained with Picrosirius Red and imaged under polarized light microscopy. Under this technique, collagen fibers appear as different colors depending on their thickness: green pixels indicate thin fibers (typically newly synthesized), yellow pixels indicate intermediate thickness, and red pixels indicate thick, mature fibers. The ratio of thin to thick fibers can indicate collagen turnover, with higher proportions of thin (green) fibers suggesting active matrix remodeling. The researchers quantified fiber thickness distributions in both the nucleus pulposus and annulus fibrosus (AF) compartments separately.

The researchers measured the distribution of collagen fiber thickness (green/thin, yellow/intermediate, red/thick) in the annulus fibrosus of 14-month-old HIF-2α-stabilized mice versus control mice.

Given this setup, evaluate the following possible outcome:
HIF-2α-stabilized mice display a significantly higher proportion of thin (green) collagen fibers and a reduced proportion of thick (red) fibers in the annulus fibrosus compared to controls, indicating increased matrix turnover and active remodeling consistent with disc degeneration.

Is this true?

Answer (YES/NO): NO